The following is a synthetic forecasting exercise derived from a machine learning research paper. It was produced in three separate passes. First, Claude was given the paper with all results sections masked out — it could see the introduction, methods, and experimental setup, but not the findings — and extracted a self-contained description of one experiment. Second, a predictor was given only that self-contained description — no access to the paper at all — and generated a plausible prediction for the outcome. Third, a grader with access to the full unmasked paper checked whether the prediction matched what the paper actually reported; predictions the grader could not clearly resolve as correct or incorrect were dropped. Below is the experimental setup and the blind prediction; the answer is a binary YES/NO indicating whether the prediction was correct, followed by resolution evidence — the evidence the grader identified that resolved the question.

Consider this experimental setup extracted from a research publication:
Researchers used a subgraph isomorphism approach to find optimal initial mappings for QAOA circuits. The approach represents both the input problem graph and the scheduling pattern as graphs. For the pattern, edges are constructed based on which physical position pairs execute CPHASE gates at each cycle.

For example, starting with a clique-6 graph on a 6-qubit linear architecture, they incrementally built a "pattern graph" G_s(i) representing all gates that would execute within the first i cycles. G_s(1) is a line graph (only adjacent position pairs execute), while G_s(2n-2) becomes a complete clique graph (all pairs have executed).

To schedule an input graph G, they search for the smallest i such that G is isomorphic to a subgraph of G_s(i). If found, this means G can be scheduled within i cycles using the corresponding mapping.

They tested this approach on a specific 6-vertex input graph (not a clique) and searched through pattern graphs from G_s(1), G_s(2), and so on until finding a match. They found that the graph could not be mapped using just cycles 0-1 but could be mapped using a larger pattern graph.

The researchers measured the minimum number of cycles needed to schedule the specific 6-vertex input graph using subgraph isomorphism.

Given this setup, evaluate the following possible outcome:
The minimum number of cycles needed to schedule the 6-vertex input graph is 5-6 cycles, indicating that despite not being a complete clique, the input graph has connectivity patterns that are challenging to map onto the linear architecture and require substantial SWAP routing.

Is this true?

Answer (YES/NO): YES